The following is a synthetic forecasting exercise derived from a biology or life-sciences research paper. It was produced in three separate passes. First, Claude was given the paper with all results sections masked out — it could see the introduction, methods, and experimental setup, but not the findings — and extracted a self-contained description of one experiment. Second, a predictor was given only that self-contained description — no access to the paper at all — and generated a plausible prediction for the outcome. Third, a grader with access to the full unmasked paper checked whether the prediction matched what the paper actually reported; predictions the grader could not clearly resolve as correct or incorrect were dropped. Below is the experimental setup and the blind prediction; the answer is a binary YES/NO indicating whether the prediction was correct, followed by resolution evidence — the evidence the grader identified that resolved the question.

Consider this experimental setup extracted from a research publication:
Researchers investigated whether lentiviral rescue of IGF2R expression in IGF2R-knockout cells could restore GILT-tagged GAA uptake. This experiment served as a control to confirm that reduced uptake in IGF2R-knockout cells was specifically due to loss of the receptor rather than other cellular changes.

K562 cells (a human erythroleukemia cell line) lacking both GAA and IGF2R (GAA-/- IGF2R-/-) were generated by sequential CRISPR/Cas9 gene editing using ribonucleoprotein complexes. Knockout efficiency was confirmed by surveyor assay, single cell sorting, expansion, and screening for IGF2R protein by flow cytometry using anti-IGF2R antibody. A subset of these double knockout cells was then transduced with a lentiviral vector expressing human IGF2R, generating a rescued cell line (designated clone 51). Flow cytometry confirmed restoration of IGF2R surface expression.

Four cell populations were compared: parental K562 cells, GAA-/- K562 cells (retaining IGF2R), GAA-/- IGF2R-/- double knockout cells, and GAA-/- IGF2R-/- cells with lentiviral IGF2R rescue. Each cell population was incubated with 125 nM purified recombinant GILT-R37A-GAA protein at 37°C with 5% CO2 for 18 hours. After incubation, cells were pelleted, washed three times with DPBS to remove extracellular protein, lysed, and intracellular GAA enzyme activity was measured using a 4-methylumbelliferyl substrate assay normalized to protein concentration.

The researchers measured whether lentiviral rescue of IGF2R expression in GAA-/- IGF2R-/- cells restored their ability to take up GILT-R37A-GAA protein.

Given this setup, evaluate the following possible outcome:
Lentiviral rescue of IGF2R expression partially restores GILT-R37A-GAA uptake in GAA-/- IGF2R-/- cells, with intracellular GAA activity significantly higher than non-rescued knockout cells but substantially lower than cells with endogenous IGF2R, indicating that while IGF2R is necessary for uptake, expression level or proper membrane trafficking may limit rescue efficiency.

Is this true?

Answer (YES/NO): YES